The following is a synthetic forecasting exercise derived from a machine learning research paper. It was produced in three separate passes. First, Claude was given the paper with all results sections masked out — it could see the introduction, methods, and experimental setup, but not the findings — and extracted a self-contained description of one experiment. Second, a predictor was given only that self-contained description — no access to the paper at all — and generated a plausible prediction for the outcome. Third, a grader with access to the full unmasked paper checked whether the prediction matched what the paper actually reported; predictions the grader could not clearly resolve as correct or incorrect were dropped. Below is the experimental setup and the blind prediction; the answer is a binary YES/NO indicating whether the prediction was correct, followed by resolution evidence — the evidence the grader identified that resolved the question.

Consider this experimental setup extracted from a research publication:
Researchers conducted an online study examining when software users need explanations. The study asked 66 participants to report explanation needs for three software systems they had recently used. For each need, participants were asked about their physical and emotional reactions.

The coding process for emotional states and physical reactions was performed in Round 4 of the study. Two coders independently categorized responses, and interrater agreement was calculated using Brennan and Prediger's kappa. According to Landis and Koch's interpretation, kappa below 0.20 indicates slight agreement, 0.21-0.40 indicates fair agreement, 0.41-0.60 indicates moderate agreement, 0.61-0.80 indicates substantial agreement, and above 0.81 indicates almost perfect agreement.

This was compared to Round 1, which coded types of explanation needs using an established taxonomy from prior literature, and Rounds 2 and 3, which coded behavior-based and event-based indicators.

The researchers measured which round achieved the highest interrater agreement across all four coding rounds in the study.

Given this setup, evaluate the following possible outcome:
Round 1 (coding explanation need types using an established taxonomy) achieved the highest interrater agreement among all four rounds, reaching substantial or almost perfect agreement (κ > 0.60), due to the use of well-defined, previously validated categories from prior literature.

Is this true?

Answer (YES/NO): NO